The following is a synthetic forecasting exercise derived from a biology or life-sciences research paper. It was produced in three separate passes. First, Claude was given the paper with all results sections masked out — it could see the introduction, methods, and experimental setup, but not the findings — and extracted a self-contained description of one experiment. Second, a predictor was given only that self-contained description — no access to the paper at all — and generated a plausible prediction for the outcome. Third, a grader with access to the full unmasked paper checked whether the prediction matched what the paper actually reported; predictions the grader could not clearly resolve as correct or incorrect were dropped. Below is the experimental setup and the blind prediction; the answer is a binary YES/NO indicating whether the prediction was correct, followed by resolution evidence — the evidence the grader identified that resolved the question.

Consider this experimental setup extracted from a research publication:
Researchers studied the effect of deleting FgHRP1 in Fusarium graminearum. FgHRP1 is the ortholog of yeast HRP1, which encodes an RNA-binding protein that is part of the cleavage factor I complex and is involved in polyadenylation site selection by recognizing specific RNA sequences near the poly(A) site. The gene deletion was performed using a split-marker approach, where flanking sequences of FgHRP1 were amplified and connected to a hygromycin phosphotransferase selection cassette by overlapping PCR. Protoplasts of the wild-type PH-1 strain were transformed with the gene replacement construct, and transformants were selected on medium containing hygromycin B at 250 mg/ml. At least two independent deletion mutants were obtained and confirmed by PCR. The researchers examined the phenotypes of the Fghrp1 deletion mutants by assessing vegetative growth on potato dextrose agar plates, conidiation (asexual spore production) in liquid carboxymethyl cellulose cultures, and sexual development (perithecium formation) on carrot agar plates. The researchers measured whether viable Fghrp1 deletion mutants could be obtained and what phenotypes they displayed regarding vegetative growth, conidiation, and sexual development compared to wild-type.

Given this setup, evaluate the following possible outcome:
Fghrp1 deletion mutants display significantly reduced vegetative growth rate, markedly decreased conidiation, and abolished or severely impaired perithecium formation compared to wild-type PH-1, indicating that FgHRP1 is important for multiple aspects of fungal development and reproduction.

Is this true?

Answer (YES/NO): NO